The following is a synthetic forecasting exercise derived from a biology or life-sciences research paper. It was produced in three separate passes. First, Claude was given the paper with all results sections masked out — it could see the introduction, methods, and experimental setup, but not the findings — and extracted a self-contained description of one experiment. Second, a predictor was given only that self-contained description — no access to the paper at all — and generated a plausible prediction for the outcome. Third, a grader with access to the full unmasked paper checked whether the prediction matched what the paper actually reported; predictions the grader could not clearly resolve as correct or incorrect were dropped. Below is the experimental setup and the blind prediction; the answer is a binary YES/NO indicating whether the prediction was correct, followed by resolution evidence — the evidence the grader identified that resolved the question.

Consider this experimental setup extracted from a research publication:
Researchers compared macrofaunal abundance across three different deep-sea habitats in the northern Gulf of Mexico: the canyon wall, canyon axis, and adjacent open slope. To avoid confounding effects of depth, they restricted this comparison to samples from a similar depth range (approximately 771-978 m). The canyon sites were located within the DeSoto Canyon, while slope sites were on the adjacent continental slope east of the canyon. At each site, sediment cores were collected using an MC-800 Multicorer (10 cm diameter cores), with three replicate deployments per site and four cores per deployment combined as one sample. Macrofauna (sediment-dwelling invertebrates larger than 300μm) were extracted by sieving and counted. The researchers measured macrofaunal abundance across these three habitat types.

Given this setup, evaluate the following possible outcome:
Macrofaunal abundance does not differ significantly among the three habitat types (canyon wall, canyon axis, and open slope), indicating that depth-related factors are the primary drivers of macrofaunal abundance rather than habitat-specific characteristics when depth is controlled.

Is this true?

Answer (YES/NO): NO